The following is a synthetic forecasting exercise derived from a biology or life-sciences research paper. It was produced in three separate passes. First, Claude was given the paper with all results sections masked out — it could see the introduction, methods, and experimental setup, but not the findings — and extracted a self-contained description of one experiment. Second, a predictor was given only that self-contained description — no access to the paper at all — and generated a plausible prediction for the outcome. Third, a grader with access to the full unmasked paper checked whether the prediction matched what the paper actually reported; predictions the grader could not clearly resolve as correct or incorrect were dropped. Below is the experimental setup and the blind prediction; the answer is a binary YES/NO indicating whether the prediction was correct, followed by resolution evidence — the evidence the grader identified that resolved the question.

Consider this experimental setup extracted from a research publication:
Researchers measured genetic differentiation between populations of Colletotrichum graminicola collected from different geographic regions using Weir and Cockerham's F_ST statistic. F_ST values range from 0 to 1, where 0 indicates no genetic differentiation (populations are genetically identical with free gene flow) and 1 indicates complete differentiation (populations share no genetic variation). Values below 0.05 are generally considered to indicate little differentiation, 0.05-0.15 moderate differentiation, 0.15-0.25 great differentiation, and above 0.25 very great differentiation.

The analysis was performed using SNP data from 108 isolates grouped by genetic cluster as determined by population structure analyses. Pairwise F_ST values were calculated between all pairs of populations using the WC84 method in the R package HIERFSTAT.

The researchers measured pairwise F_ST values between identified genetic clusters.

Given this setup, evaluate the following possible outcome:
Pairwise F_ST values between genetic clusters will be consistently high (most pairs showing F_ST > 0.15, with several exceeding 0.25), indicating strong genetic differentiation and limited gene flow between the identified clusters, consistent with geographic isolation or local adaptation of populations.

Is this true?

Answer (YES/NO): YES